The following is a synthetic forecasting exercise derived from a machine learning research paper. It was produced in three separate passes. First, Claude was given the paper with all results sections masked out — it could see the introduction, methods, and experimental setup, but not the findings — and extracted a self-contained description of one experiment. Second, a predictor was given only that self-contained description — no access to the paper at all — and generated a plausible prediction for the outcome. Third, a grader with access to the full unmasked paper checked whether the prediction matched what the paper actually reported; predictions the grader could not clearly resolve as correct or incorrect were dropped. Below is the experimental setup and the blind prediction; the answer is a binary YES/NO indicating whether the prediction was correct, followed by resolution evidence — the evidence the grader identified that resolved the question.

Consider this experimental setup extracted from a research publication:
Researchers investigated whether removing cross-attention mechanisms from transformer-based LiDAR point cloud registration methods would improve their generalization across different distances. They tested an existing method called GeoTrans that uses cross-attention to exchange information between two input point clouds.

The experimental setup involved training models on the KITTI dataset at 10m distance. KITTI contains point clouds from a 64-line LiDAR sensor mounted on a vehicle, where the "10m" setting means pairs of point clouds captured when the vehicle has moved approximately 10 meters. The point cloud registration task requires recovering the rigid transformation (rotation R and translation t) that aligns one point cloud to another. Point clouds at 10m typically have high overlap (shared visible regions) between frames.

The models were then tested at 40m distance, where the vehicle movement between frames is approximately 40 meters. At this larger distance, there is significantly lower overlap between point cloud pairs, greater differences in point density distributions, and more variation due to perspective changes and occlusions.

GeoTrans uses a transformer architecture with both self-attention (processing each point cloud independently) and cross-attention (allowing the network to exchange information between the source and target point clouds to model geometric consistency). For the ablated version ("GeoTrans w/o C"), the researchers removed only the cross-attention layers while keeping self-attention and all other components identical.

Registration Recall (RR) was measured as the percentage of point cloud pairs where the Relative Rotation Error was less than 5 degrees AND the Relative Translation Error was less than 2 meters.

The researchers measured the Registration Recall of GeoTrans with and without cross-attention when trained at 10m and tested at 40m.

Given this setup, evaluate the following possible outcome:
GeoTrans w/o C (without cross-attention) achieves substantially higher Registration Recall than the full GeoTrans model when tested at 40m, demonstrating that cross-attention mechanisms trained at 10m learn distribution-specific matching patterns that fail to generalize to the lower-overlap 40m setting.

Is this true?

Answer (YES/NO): YES